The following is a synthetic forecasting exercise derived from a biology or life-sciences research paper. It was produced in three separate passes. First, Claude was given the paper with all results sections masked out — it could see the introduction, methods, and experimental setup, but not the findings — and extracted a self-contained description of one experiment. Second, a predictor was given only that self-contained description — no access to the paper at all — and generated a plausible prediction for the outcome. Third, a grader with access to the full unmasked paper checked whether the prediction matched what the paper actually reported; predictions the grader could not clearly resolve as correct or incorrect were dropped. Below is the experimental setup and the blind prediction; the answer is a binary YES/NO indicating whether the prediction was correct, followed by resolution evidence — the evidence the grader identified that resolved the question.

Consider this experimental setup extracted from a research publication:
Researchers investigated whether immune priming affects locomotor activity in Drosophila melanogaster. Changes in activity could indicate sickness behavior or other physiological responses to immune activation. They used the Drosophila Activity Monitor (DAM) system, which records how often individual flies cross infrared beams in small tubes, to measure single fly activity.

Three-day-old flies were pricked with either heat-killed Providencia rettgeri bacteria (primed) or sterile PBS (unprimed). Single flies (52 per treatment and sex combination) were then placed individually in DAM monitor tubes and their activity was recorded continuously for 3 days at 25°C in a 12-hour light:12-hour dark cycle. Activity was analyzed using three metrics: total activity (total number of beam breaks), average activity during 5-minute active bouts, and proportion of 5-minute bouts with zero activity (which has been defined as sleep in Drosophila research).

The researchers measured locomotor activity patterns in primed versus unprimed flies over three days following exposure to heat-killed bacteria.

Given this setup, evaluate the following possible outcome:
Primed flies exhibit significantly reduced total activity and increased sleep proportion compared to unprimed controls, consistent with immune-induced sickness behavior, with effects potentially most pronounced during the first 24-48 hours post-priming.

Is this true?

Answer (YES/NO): NO